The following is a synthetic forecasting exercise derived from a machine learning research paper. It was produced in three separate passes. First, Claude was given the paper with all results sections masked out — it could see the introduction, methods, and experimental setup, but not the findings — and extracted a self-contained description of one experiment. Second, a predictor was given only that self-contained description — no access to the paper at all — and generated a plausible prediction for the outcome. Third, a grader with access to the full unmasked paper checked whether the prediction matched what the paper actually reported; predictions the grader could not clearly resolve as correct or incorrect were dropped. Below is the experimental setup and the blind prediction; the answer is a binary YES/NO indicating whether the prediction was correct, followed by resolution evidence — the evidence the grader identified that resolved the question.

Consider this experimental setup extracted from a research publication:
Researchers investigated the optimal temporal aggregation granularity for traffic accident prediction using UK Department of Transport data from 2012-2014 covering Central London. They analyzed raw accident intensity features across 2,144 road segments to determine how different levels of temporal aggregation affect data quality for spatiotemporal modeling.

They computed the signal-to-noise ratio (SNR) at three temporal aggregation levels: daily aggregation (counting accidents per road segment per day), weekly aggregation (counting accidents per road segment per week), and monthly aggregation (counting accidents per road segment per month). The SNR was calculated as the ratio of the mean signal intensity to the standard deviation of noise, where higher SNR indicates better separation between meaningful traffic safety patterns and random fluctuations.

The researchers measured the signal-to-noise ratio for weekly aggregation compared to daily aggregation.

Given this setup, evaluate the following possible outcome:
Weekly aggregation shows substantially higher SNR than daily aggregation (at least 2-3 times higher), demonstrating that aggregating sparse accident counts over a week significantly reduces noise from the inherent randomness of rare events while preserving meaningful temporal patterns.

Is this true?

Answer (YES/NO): NO